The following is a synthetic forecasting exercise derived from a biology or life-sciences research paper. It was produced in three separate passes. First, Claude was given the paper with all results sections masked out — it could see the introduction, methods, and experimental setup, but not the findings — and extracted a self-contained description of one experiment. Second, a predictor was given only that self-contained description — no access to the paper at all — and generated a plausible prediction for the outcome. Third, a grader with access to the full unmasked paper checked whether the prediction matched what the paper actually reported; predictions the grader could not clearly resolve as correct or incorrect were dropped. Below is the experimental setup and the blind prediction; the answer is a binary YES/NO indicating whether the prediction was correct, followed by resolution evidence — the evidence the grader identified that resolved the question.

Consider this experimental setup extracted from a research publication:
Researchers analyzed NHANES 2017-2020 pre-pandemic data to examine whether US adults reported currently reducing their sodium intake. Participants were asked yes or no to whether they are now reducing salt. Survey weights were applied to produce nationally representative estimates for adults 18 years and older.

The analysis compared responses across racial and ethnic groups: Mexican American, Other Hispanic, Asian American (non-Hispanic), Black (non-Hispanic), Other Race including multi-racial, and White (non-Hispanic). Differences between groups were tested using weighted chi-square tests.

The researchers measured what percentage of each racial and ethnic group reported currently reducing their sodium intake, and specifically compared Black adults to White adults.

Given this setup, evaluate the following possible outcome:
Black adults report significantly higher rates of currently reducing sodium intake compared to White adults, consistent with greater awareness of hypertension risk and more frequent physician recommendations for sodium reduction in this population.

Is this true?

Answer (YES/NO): YES